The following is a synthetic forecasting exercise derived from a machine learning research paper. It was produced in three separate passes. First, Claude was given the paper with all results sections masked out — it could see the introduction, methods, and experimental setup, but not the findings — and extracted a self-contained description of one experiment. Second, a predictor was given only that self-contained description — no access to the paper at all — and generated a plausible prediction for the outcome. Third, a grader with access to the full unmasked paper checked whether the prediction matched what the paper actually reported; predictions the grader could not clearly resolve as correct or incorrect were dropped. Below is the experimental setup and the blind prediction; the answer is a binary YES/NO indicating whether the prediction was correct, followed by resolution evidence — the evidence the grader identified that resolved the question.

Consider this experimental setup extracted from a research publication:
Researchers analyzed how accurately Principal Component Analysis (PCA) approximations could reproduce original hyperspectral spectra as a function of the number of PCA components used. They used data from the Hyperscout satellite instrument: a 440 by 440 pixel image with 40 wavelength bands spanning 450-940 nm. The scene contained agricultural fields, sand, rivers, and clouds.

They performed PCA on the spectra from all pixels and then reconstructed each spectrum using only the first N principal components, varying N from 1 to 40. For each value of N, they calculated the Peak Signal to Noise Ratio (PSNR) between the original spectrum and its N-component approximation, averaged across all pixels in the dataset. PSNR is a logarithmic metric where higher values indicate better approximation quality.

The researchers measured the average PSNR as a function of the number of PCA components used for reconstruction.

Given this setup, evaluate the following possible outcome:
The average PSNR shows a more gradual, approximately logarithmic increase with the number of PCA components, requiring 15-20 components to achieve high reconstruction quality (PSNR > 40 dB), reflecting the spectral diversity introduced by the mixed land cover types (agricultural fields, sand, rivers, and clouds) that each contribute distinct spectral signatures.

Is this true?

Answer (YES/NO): NO